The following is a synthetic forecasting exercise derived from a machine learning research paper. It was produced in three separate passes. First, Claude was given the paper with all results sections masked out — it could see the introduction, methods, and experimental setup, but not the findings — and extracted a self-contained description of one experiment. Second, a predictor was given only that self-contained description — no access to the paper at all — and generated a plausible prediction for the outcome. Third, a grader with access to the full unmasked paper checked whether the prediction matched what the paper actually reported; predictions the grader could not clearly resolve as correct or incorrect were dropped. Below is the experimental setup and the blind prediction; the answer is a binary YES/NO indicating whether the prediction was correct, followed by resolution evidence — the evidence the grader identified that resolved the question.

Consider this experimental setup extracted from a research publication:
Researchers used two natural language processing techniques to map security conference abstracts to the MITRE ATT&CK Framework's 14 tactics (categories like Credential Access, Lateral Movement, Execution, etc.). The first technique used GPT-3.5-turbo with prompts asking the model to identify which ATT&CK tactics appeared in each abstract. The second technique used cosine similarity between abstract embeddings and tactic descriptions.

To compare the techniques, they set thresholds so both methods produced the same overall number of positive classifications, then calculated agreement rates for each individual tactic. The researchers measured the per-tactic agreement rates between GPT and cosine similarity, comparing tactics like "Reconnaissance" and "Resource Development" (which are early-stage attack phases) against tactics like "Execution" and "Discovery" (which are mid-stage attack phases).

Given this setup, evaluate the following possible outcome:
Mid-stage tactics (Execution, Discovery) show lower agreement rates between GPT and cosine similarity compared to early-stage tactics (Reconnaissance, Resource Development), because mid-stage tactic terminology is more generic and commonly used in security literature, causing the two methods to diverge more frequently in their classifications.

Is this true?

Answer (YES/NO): YES